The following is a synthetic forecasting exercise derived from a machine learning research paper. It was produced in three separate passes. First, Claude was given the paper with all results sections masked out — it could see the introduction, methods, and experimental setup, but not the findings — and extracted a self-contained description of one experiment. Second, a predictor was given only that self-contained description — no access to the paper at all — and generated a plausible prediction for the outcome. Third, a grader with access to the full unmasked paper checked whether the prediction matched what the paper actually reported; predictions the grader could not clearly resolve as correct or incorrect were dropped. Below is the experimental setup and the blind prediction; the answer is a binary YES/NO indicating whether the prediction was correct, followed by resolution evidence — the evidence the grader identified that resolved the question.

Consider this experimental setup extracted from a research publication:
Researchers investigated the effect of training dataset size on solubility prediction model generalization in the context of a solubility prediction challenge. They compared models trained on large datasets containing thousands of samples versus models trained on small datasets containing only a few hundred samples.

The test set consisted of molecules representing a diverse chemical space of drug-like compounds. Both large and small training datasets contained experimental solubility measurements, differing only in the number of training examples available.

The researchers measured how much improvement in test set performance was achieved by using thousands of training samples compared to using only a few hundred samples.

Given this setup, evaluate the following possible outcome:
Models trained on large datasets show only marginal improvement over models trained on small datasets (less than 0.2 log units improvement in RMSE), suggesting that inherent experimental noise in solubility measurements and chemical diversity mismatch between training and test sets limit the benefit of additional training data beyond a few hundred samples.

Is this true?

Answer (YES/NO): YES